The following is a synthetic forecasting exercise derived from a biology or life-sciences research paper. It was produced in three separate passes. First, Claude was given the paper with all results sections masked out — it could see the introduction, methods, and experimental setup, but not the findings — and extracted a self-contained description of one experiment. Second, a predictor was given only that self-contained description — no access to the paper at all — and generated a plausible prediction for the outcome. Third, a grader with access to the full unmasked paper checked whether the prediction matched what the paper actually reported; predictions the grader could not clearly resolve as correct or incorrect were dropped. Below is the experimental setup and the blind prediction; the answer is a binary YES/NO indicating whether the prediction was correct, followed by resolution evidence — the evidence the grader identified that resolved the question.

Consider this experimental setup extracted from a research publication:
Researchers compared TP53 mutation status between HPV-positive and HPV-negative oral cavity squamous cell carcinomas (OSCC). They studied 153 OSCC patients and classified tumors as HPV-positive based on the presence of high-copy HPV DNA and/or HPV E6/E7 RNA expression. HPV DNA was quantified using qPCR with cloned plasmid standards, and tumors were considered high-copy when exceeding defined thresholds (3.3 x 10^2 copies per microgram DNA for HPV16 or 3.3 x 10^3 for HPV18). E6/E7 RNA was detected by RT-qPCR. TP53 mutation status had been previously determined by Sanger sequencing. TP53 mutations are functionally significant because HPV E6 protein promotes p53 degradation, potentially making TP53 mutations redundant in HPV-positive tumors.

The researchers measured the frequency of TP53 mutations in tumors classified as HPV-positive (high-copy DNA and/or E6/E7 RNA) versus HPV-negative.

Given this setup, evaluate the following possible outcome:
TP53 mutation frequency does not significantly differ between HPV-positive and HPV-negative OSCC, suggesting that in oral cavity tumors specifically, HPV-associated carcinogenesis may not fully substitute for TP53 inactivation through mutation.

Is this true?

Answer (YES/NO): NO